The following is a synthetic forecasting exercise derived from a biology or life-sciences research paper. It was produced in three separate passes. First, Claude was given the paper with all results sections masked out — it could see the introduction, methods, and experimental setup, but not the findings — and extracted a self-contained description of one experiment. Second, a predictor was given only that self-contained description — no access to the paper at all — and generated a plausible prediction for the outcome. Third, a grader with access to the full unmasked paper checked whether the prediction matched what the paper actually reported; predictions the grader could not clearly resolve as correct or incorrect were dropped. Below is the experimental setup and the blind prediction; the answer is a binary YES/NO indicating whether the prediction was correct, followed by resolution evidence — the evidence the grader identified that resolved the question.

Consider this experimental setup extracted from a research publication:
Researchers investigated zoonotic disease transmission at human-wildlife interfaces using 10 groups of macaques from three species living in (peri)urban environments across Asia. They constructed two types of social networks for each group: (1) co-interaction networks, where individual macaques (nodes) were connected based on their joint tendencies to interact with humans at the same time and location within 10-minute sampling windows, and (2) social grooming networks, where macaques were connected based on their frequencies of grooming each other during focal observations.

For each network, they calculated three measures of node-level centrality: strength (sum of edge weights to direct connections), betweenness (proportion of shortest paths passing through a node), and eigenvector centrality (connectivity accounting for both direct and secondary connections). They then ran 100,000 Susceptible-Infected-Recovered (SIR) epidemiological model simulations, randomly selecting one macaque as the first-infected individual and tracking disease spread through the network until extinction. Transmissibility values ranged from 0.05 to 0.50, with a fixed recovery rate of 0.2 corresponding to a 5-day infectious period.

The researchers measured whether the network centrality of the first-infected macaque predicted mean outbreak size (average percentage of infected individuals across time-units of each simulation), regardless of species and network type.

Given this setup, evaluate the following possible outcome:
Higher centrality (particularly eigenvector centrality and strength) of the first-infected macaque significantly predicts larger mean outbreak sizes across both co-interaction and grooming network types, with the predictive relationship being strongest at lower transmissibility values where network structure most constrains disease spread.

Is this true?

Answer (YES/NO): NO